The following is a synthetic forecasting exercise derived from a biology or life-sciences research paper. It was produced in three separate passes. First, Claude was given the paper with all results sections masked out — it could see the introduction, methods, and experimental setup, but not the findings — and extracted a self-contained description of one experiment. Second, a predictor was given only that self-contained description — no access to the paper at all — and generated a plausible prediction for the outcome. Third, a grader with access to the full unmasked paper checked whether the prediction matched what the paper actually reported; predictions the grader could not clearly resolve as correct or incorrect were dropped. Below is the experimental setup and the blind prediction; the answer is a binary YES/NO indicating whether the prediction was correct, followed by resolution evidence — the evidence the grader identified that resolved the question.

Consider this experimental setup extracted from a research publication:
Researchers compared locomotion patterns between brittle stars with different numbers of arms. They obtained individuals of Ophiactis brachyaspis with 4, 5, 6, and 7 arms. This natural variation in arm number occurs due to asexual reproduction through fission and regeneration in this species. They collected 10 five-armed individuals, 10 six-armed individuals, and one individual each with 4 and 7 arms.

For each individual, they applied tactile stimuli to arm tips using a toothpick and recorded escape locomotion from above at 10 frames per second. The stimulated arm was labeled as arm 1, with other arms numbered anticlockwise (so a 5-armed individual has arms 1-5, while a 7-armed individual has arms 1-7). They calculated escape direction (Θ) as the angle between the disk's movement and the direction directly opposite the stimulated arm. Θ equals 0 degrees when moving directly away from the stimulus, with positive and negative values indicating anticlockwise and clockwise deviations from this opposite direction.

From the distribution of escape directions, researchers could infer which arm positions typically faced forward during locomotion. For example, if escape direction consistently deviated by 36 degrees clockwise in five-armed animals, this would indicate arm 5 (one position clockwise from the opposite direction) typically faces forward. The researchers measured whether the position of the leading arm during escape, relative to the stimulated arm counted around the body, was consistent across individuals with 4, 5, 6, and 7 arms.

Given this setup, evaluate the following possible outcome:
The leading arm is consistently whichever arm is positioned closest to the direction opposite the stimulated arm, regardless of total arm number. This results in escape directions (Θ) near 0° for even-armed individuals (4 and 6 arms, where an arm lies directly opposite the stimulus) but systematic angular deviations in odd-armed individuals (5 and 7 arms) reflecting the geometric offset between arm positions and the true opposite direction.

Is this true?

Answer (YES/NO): NO